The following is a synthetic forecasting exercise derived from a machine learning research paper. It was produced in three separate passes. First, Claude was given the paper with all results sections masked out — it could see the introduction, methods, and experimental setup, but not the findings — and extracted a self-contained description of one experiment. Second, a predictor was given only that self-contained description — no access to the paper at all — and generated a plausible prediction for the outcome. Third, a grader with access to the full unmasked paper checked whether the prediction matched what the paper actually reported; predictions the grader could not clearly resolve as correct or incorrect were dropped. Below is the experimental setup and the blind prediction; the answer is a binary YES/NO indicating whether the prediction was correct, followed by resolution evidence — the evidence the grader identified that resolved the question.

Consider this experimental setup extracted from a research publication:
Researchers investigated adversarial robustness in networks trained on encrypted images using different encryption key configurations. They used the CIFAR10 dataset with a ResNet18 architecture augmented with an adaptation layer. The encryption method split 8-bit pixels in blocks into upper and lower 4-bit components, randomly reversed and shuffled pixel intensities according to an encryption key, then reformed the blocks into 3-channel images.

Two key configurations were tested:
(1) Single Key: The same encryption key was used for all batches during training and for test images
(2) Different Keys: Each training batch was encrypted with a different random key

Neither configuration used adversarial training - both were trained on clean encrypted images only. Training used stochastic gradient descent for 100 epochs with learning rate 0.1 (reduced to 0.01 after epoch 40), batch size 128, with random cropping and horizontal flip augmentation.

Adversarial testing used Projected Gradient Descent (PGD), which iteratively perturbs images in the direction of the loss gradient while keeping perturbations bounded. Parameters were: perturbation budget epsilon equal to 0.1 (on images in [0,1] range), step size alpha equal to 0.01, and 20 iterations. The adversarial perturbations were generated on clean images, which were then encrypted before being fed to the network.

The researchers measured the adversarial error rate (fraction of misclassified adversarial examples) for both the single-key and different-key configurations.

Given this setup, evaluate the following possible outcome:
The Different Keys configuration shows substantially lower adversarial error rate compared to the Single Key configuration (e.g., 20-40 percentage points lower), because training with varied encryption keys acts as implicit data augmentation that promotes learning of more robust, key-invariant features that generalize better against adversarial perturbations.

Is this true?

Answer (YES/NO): NO